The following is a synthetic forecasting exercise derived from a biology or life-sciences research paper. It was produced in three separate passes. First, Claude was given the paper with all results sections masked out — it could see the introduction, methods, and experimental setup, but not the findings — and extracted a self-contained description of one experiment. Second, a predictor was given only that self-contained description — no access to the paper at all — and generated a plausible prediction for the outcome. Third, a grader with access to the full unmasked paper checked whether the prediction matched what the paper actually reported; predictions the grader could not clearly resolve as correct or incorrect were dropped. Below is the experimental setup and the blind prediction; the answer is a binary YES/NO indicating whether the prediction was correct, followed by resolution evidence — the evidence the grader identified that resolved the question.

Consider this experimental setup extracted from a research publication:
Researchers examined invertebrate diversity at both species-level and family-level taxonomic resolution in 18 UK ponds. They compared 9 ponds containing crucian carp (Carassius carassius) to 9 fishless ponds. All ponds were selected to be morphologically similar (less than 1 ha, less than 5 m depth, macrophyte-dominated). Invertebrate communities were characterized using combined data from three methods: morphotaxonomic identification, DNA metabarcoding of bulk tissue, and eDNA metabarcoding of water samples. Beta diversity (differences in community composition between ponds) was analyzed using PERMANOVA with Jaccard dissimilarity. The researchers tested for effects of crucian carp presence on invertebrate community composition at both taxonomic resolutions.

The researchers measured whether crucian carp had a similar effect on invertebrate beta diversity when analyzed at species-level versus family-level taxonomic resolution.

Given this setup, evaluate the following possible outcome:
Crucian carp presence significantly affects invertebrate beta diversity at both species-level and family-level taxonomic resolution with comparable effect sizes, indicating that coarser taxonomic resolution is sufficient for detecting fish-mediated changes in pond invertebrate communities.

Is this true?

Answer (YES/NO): NO